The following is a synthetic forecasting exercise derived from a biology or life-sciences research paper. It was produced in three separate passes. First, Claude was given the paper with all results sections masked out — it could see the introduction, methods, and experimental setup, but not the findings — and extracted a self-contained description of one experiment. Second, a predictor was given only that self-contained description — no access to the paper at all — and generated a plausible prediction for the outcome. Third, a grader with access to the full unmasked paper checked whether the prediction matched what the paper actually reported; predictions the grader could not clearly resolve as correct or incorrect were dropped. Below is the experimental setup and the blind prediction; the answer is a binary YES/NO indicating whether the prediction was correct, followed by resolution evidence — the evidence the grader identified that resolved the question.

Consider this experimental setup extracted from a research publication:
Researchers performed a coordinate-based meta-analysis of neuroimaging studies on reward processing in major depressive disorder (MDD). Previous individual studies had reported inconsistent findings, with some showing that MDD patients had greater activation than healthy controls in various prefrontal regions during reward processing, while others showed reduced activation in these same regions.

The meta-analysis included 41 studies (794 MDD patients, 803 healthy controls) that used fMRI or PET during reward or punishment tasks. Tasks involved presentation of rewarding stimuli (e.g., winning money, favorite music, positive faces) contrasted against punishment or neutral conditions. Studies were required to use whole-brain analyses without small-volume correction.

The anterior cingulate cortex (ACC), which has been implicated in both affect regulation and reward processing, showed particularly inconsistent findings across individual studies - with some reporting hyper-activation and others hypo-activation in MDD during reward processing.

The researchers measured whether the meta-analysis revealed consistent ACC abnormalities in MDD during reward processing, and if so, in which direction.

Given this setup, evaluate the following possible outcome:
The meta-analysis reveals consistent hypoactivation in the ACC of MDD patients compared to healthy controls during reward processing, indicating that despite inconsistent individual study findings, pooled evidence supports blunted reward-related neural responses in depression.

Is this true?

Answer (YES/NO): NO